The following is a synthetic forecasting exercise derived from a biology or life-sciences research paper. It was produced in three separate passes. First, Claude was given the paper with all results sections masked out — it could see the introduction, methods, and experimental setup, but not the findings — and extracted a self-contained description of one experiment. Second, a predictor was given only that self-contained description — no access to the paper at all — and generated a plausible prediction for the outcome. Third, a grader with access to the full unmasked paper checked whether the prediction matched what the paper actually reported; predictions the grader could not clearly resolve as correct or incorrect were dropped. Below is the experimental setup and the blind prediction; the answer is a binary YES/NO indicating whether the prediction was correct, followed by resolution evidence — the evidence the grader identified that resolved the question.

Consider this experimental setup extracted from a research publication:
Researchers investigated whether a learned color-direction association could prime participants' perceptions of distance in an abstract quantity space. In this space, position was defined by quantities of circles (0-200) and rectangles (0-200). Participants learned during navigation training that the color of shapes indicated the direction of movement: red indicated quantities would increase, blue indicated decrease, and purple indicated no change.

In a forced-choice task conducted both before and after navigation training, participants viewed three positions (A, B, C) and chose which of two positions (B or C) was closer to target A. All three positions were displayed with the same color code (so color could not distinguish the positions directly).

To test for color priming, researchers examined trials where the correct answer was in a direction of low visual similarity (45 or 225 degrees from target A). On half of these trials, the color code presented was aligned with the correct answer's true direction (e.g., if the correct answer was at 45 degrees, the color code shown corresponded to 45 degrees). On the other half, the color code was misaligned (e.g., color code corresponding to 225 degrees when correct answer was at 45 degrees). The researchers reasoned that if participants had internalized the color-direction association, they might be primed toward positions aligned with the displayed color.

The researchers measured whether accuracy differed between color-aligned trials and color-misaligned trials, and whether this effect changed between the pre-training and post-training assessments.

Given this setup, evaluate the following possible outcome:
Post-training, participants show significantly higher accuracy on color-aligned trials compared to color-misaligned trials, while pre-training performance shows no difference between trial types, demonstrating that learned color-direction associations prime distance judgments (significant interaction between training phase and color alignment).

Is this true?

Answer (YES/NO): NO